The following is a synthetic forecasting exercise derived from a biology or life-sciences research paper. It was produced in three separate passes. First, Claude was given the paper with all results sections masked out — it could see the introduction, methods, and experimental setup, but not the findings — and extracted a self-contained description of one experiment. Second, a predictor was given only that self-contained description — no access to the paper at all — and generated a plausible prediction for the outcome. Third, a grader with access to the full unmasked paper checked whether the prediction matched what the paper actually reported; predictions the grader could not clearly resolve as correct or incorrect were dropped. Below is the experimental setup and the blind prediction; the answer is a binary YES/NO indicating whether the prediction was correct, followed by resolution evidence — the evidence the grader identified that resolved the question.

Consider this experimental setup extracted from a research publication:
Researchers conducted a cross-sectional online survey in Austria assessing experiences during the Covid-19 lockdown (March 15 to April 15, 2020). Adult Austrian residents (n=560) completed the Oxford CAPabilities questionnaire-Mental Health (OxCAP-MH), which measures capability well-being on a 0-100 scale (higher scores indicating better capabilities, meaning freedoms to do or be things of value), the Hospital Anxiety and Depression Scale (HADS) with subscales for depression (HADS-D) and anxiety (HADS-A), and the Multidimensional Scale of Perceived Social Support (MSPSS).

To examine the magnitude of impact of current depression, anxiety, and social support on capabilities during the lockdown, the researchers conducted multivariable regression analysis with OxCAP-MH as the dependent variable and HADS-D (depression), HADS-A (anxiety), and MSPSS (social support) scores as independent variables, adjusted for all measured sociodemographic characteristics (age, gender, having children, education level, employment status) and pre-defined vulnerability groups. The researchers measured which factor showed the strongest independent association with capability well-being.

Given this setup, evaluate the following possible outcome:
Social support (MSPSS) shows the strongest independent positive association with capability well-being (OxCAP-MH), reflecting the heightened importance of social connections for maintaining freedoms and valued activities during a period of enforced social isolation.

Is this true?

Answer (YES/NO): YES